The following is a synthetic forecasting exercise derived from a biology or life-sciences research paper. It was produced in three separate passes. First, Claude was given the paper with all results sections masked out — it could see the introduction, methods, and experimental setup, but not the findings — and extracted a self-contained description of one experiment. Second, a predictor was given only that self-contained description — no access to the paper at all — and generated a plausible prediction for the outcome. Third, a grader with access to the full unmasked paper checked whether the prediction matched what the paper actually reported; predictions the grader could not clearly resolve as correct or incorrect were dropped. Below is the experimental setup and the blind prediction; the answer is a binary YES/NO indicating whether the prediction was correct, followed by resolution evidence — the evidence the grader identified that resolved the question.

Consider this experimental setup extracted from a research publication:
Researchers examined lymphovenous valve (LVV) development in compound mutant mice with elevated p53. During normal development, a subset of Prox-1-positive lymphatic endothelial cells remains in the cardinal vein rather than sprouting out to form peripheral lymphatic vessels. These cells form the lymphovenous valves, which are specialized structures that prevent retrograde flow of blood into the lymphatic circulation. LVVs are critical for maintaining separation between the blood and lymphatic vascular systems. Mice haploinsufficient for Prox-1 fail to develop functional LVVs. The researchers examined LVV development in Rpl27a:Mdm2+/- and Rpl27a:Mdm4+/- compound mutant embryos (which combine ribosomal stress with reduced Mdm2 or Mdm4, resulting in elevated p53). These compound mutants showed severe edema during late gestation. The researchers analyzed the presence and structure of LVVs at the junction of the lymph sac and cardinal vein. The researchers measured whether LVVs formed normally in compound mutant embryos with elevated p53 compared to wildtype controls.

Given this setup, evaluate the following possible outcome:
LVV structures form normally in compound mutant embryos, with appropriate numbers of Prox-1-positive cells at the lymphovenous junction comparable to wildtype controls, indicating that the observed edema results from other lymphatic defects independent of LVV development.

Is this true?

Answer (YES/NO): NO